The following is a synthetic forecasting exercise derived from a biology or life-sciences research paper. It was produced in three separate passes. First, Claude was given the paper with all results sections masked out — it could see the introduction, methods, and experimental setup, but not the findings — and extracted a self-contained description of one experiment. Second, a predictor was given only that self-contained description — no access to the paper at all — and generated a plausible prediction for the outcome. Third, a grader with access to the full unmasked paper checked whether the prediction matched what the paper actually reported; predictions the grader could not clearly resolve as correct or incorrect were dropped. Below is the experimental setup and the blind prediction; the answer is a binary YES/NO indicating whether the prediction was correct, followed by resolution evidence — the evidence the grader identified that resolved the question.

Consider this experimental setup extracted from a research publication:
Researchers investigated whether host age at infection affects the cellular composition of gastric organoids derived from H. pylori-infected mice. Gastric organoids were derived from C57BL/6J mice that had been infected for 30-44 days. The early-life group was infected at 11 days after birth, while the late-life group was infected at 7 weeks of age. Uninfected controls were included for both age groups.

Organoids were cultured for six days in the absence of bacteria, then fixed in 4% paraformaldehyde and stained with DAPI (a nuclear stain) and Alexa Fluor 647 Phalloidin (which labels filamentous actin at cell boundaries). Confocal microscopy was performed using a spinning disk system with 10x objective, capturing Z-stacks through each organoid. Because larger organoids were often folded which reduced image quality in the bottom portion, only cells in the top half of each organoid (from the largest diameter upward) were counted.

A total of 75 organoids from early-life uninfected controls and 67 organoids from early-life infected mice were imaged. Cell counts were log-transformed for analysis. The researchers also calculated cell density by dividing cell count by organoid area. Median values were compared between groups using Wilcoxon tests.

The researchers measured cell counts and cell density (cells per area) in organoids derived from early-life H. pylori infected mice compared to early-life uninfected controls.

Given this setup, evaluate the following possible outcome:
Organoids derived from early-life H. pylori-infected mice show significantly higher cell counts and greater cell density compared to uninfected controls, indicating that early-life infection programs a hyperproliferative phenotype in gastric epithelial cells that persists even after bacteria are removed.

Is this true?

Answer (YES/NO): YES